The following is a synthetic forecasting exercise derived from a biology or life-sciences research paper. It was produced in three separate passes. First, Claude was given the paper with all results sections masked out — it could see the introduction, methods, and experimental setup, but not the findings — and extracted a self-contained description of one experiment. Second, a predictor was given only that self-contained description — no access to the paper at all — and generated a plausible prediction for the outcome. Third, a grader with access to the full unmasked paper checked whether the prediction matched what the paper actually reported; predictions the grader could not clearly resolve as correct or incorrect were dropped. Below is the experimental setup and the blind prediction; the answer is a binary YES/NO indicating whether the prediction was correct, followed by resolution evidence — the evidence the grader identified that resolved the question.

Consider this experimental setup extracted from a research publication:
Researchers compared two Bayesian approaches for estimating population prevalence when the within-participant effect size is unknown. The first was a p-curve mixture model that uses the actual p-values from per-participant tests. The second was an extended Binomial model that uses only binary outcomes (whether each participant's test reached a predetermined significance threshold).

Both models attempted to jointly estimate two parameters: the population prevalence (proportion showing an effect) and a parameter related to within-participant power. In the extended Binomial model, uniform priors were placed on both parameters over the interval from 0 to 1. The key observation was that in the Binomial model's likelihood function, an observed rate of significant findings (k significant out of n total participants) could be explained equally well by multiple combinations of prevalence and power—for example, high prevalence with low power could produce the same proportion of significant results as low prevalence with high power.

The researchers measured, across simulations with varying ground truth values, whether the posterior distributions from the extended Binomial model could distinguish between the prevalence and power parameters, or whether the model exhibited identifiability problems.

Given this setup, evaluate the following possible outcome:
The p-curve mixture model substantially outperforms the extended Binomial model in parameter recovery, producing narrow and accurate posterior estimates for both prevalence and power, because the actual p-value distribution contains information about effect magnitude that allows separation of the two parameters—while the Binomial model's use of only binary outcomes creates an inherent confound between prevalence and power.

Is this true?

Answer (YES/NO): YES